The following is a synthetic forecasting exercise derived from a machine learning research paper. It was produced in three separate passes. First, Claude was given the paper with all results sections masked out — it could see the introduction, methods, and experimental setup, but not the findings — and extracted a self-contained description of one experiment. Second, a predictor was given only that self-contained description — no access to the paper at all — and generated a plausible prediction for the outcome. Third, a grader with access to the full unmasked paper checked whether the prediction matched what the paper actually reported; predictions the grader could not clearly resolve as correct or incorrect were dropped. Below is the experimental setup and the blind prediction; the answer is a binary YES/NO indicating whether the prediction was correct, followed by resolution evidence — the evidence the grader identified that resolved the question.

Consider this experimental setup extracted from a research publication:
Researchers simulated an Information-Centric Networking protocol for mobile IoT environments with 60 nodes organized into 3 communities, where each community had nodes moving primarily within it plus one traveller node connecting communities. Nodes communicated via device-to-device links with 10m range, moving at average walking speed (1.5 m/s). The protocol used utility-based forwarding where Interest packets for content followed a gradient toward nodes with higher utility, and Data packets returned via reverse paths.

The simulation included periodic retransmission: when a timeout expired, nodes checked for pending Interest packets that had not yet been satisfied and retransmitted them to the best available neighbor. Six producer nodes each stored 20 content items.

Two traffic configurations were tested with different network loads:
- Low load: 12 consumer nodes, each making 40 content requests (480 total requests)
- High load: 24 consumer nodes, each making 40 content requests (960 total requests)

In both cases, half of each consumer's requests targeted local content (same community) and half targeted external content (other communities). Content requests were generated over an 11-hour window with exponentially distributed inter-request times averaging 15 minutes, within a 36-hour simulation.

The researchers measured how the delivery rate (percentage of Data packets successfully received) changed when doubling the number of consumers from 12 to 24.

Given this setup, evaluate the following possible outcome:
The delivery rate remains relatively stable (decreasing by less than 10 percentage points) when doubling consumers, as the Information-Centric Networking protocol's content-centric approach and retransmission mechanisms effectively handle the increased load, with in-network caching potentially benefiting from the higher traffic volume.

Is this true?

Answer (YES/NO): NO